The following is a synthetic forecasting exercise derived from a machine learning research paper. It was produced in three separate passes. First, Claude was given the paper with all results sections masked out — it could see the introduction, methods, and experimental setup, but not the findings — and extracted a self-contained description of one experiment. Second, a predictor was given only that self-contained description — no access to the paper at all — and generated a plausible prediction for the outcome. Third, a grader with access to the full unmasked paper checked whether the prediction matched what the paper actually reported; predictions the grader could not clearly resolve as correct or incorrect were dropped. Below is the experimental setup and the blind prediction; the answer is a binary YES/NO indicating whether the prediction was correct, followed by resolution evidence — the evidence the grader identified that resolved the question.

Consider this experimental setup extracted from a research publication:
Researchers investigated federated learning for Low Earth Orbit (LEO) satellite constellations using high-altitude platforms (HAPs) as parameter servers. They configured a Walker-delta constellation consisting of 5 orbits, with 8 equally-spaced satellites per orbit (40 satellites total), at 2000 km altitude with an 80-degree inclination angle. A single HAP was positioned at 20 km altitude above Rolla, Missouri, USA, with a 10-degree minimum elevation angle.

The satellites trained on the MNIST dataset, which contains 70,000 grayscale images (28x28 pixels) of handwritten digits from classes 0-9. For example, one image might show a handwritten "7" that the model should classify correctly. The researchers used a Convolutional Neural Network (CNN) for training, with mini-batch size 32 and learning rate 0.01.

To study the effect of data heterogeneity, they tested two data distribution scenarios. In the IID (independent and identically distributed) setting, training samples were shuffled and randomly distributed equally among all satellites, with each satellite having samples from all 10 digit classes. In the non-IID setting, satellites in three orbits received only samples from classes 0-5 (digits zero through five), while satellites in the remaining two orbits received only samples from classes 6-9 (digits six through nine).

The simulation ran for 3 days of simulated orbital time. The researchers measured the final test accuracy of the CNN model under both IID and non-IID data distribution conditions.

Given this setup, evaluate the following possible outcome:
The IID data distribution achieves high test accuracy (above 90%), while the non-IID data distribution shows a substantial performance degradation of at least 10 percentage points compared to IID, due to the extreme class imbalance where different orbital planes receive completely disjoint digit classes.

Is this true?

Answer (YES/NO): NO